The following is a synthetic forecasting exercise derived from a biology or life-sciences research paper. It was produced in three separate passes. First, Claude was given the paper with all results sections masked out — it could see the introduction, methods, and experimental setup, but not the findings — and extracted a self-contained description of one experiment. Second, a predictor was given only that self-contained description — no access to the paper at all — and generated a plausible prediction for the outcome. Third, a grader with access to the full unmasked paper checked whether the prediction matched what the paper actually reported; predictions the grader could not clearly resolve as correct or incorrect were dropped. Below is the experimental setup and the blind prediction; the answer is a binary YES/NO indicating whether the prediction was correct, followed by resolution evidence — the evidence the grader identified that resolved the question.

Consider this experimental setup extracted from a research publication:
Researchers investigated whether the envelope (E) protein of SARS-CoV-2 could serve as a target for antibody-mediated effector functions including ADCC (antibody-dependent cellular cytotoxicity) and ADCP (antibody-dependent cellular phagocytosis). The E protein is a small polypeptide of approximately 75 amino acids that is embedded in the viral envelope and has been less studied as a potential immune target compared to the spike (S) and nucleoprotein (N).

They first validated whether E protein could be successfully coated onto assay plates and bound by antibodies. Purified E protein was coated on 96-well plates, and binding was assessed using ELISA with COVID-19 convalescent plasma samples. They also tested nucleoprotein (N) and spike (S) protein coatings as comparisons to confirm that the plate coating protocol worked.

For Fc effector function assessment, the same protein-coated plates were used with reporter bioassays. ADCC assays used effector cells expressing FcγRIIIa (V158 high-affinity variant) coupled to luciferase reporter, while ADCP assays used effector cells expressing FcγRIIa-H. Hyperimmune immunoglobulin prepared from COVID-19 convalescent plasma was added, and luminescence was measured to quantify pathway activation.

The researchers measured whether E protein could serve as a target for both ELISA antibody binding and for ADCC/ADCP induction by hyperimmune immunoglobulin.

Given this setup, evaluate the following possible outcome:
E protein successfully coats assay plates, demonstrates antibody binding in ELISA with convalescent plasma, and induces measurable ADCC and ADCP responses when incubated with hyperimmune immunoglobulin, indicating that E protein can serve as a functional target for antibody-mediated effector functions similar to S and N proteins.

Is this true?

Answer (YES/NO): NO